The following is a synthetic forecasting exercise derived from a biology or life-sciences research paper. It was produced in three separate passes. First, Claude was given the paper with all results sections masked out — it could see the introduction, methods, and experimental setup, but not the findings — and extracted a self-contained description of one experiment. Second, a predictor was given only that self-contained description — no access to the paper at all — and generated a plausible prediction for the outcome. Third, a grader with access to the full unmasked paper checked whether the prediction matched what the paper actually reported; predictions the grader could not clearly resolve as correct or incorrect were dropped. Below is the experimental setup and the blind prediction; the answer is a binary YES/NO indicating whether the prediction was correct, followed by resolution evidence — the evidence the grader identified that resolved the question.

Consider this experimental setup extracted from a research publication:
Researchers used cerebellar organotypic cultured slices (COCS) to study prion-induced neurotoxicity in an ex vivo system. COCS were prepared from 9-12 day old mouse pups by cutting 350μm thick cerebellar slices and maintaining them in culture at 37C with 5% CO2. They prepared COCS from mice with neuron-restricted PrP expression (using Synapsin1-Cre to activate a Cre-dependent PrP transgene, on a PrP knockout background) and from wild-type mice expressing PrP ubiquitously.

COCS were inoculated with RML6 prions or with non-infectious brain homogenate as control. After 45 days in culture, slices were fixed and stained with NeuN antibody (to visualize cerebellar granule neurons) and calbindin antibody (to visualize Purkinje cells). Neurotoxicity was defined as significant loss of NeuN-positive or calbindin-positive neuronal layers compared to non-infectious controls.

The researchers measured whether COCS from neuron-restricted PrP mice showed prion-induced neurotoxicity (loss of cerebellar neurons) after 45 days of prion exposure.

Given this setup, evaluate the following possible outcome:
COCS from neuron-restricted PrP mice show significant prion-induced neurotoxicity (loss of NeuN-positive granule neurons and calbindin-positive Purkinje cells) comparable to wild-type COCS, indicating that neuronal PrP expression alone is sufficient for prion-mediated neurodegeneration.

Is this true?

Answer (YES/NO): NO